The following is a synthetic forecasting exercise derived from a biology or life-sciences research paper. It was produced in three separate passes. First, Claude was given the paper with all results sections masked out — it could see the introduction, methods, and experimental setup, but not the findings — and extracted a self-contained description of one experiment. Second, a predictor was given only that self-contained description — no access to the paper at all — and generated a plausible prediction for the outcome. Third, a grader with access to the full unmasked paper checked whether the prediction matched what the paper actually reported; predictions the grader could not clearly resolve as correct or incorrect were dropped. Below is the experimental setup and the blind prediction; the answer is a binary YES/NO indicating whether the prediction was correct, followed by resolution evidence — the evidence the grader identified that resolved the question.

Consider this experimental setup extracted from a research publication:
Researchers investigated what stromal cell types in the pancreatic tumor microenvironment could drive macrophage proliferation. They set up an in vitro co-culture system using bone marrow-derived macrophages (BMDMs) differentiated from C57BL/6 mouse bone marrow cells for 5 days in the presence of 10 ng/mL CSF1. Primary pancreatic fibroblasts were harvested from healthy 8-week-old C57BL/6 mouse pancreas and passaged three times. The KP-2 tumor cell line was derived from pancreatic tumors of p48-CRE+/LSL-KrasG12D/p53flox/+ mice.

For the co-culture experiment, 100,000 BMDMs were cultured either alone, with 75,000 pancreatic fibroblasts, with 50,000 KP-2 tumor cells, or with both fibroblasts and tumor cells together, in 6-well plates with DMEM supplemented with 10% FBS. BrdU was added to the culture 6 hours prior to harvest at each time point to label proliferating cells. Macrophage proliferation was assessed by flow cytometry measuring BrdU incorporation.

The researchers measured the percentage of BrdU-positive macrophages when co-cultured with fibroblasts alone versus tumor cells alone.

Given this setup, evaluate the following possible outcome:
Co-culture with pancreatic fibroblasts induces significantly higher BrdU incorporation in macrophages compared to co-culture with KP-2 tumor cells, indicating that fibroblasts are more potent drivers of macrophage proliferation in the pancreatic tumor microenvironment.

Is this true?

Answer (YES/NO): YES